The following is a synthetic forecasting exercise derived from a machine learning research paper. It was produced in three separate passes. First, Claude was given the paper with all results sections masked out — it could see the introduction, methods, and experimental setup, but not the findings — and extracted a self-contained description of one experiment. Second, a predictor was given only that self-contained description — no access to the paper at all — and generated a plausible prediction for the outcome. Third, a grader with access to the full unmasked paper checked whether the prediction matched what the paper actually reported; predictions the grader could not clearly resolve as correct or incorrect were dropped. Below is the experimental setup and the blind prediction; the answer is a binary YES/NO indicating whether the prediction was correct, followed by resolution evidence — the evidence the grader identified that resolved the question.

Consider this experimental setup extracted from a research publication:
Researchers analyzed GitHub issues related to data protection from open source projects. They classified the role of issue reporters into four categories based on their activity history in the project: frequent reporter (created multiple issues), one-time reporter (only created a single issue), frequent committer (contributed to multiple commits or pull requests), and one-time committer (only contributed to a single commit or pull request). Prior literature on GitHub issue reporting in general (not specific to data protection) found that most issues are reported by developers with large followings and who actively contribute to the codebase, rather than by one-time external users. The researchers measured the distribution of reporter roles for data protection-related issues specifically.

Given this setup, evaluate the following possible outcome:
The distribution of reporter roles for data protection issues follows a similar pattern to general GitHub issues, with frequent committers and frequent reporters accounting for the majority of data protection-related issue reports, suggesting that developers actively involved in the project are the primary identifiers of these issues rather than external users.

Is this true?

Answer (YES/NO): YES